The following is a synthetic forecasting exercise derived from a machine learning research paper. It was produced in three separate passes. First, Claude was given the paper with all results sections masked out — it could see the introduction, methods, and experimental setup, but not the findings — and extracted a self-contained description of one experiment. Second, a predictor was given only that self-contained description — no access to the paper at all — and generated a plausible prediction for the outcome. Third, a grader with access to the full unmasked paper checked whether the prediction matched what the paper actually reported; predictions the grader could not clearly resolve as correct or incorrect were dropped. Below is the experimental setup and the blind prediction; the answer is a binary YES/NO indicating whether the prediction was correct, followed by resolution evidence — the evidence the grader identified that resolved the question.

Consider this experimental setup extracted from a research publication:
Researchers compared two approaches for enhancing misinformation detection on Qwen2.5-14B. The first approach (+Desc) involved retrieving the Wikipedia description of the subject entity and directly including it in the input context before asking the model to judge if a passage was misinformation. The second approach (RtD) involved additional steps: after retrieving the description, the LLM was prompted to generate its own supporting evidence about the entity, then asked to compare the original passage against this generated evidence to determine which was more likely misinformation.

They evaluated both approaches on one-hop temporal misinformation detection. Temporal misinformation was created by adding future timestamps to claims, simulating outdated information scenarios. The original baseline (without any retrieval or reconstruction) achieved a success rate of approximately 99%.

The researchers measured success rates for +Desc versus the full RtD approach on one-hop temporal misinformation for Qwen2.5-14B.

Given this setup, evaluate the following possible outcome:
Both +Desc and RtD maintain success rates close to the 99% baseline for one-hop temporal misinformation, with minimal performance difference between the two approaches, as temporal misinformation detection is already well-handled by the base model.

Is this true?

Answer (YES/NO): NO